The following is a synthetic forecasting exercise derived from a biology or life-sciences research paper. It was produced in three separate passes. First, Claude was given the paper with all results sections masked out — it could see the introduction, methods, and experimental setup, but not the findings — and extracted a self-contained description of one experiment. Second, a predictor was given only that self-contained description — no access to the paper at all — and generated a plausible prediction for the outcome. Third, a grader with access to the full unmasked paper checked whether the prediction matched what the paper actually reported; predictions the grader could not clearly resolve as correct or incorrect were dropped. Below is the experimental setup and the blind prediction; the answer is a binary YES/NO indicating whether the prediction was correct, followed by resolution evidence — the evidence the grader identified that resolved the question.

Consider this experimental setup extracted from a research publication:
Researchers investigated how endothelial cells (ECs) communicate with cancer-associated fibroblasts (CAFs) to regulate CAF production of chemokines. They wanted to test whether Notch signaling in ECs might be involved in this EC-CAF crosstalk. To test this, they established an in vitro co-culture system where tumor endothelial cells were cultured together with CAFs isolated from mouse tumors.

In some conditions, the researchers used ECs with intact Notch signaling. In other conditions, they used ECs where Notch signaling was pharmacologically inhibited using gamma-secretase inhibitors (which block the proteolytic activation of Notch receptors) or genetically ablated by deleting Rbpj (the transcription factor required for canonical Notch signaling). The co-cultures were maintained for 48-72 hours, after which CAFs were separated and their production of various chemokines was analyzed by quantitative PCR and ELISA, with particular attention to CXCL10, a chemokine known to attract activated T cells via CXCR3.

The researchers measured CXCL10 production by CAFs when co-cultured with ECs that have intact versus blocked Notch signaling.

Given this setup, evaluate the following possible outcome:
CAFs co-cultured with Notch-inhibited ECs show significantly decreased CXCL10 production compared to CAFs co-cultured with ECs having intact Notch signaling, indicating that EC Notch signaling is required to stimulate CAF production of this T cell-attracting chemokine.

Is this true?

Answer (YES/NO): NO